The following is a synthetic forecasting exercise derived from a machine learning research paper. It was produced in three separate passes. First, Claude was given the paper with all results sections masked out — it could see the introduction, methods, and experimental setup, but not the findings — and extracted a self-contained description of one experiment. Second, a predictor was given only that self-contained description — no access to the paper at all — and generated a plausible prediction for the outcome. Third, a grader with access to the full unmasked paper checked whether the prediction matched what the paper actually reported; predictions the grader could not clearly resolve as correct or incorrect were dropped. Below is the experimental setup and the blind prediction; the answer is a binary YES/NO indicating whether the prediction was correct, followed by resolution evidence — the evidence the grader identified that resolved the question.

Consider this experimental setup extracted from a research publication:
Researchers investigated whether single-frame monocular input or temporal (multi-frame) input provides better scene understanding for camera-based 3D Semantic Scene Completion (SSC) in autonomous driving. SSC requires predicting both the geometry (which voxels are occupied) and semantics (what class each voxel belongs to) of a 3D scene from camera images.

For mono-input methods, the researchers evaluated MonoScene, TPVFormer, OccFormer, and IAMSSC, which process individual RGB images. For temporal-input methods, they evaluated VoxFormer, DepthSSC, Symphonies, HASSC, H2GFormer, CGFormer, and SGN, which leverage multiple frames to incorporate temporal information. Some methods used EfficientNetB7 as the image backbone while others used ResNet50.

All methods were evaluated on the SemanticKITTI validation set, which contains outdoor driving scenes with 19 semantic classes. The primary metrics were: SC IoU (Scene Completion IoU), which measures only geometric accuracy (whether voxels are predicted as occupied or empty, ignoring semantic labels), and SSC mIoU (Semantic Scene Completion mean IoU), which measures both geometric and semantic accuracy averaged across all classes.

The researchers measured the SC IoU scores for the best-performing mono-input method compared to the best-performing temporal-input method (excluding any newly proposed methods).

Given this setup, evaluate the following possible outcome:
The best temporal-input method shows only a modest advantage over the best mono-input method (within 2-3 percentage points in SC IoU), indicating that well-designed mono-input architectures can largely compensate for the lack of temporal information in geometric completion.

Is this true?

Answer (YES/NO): YES